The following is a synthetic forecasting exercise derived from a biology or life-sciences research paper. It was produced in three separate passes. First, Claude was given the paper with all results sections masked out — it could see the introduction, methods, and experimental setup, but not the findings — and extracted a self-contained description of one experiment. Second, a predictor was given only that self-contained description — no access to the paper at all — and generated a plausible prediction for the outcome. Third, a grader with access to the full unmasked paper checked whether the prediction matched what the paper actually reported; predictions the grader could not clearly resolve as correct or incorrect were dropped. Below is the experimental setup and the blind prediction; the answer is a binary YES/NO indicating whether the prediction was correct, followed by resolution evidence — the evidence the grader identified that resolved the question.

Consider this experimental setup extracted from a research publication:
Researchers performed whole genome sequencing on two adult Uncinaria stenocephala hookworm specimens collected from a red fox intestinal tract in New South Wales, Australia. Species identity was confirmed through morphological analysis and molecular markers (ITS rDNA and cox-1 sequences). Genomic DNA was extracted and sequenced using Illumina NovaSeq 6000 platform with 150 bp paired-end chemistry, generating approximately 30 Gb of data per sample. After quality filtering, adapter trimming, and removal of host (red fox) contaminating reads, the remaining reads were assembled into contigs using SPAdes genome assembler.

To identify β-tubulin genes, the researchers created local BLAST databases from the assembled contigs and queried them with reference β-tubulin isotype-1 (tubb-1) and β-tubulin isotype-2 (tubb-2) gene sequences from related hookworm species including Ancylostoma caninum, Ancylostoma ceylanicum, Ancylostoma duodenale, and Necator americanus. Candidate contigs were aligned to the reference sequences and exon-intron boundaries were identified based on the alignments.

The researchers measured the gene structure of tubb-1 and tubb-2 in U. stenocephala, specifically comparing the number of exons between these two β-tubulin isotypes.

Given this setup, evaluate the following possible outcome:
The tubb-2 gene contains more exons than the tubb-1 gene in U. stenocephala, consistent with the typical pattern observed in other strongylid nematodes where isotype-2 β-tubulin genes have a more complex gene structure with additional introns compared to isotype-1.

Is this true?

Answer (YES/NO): NO